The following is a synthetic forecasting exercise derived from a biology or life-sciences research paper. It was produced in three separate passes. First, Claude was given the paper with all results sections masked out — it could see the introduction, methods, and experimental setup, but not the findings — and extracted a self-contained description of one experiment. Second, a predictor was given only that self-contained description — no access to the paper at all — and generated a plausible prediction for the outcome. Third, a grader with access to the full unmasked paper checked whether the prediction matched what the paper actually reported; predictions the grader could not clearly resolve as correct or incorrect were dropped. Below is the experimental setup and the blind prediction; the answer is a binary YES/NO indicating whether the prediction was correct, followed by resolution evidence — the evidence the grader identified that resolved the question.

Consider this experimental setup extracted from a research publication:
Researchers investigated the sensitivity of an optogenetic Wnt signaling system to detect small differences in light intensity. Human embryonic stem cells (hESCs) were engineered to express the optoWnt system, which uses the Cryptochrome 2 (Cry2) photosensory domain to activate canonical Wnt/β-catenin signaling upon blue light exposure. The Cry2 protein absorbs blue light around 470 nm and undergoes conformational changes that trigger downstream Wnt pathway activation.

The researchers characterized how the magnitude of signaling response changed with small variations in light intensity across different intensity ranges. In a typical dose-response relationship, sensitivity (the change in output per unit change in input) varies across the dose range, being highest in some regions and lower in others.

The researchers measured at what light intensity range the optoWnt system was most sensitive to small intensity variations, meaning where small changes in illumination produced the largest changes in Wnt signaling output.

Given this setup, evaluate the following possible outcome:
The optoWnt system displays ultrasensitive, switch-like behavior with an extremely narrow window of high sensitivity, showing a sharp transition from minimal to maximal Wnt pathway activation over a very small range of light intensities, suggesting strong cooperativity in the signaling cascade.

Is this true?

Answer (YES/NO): NO